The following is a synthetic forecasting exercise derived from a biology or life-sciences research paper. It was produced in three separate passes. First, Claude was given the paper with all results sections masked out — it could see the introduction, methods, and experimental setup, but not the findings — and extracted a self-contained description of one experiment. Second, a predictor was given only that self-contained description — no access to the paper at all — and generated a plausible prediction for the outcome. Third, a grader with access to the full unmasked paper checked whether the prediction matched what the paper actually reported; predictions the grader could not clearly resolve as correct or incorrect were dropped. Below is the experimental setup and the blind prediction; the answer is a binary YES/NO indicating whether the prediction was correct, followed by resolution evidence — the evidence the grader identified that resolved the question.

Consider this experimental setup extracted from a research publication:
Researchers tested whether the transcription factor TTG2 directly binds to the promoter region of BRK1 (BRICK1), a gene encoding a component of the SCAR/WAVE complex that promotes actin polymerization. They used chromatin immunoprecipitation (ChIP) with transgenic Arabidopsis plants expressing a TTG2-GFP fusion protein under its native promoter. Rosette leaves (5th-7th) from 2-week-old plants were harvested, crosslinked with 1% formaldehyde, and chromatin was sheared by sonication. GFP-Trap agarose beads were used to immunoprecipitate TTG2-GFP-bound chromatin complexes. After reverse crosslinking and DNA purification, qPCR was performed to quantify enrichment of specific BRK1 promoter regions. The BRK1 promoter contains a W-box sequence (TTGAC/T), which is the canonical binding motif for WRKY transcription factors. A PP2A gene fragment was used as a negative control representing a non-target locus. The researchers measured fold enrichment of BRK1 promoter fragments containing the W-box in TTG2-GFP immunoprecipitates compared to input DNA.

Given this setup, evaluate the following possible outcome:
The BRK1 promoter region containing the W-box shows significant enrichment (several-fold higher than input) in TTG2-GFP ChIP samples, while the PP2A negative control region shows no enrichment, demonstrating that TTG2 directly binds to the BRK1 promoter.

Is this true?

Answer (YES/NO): YES